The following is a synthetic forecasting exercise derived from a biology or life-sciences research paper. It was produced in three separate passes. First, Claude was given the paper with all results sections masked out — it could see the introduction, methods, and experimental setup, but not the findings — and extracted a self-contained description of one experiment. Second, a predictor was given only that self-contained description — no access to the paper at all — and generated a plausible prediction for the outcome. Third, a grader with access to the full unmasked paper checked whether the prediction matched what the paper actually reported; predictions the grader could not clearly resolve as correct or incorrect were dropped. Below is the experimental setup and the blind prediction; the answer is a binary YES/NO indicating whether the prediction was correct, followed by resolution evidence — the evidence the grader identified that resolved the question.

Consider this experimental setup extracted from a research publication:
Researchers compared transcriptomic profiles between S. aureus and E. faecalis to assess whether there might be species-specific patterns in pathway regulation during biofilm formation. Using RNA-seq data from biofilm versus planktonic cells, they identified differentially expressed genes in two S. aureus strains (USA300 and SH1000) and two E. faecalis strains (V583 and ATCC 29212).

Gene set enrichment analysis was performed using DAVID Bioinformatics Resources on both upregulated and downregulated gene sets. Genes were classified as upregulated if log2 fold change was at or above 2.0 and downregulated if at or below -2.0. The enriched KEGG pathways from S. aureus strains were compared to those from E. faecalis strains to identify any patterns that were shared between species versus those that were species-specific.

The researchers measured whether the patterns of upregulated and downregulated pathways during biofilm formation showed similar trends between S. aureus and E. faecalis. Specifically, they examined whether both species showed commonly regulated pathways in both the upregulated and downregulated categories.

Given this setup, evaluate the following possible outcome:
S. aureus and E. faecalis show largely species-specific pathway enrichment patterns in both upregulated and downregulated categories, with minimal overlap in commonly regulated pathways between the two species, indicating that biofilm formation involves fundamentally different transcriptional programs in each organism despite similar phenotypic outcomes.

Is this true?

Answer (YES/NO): NO